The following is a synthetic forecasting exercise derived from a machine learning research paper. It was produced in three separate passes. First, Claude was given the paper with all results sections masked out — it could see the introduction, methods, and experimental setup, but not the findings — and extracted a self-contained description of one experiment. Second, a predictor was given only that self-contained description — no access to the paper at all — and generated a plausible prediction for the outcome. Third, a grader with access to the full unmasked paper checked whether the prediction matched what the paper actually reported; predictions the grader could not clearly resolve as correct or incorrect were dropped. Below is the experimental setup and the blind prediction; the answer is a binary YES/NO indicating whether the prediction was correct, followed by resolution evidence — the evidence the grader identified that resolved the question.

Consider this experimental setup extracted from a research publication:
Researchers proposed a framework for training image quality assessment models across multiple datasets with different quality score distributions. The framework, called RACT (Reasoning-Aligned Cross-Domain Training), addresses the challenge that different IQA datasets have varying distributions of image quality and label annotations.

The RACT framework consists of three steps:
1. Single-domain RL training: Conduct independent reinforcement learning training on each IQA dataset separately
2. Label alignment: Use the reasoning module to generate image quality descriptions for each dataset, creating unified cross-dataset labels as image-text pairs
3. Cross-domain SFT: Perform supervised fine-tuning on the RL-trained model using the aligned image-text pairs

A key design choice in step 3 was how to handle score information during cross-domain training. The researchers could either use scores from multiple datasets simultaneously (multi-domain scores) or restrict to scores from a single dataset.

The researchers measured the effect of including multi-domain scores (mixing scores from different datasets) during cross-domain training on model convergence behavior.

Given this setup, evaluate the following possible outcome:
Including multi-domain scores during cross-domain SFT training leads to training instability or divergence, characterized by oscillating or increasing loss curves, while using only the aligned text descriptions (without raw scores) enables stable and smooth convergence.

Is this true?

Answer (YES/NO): NO